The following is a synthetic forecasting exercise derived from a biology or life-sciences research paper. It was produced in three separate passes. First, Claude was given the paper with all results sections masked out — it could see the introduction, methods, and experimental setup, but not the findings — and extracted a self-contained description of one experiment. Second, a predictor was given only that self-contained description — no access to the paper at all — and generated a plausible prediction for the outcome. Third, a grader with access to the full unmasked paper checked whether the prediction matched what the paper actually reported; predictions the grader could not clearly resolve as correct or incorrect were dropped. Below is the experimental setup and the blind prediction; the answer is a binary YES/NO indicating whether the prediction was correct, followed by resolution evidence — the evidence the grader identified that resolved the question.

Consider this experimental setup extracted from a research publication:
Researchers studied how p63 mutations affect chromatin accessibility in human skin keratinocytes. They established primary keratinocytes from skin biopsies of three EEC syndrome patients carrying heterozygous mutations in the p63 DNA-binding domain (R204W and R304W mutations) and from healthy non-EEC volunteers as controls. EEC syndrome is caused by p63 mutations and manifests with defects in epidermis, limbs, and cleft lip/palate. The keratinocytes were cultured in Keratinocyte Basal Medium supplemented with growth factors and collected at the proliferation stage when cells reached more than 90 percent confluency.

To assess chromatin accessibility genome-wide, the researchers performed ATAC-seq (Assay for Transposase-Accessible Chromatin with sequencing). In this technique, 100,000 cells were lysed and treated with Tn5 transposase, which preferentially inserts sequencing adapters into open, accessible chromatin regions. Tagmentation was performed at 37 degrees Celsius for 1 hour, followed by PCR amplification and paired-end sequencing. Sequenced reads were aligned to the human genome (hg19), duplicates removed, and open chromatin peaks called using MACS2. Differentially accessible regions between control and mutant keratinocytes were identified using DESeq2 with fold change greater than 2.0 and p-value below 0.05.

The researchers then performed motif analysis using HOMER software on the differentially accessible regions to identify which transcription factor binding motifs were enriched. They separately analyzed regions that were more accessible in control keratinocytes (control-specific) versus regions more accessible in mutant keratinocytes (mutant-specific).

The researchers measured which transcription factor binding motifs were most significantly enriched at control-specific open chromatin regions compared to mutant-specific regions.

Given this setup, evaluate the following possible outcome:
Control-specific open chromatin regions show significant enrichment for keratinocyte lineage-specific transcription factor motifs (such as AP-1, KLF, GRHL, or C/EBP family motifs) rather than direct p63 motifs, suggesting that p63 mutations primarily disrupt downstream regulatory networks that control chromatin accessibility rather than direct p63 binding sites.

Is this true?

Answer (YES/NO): NO